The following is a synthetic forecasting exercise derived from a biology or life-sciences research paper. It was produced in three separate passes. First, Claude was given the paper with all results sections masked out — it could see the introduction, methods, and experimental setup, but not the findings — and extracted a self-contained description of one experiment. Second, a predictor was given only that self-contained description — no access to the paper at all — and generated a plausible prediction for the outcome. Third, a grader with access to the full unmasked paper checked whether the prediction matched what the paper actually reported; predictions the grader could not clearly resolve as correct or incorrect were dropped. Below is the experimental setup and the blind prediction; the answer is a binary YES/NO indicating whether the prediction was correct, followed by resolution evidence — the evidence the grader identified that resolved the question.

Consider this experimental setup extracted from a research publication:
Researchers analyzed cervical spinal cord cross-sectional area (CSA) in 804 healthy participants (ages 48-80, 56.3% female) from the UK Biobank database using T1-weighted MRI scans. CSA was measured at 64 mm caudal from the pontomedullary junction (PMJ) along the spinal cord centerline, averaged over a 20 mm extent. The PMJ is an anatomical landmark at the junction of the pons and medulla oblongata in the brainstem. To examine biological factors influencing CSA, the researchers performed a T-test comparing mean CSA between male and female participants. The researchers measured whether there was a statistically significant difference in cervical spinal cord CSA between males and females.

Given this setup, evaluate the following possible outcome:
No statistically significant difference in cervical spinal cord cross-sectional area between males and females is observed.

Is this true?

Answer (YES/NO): NO